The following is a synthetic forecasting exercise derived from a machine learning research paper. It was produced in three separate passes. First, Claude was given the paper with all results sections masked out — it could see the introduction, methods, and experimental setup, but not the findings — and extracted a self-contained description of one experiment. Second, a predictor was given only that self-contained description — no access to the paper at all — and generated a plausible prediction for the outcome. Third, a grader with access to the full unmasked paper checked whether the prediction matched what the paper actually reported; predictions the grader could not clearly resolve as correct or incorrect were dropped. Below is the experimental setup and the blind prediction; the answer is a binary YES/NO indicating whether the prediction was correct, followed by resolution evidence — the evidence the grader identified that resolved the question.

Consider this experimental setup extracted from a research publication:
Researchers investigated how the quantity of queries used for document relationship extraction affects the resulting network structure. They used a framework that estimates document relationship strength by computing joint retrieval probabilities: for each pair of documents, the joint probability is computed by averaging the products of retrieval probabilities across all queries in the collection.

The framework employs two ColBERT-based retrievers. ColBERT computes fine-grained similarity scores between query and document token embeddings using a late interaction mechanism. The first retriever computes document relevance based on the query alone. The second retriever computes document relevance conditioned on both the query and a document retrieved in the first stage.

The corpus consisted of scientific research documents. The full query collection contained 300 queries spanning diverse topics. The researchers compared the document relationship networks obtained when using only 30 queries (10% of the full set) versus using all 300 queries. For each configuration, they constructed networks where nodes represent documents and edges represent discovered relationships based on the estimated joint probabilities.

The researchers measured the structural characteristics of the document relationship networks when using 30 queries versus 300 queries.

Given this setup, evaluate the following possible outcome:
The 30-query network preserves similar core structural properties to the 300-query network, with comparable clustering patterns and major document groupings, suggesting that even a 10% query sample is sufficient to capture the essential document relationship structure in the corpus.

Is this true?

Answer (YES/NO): NO